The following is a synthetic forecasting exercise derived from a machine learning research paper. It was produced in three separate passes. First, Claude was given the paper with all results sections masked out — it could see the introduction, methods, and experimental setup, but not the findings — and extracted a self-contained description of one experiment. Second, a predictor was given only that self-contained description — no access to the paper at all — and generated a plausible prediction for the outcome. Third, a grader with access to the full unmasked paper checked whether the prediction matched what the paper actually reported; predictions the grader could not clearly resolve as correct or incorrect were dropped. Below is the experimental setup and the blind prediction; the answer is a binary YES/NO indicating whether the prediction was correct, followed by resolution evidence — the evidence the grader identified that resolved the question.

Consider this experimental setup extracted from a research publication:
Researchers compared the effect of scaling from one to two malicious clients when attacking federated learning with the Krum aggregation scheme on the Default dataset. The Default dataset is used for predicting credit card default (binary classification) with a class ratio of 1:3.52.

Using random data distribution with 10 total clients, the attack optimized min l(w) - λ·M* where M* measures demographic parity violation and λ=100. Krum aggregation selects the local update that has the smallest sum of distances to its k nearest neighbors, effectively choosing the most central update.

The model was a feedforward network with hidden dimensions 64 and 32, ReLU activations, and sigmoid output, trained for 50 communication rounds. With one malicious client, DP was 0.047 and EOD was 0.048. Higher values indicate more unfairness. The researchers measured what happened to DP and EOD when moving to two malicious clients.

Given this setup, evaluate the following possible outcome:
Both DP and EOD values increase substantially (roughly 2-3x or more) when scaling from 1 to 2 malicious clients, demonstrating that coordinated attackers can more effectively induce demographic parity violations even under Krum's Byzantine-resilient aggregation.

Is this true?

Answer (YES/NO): NO